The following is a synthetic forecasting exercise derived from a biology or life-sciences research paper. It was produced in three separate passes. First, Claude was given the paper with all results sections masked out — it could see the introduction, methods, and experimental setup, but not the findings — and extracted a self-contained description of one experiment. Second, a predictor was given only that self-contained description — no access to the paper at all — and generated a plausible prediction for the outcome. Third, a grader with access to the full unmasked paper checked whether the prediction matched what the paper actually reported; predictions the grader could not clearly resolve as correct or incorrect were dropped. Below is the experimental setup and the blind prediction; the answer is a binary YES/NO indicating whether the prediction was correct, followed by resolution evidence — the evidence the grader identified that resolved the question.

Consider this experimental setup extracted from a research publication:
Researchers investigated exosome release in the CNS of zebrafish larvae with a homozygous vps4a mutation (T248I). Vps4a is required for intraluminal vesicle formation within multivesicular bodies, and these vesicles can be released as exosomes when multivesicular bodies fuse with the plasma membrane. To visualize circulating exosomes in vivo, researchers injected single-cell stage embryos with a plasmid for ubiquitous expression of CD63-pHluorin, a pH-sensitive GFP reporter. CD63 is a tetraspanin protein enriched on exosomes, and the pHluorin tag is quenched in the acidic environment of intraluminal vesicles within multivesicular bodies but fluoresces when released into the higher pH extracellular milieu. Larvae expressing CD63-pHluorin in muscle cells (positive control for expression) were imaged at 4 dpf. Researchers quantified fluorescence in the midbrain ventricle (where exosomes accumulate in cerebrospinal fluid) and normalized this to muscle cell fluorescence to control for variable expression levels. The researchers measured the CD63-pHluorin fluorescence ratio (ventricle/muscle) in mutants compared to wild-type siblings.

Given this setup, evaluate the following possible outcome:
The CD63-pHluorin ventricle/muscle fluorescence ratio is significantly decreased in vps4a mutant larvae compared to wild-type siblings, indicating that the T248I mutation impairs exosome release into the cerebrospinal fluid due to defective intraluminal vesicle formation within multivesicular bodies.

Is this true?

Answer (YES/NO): YES